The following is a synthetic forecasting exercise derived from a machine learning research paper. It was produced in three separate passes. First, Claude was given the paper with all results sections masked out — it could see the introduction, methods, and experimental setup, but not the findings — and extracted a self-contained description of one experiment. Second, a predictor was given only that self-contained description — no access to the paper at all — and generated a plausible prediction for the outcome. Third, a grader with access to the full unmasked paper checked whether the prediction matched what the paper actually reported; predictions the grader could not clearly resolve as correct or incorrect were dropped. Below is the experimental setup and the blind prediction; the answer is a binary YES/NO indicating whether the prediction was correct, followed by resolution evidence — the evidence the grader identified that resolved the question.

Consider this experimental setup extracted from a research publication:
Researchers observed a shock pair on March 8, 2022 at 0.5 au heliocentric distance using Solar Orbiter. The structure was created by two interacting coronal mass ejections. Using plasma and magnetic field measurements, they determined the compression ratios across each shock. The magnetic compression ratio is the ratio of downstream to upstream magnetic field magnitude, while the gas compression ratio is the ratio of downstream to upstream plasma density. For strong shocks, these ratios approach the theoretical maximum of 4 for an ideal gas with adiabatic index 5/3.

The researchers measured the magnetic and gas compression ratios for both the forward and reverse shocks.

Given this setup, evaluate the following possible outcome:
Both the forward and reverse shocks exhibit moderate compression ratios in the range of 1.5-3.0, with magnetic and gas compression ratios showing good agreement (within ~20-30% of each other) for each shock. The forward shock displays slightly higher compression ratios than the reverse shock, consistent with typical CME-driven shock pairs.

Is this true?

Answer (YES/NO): NO